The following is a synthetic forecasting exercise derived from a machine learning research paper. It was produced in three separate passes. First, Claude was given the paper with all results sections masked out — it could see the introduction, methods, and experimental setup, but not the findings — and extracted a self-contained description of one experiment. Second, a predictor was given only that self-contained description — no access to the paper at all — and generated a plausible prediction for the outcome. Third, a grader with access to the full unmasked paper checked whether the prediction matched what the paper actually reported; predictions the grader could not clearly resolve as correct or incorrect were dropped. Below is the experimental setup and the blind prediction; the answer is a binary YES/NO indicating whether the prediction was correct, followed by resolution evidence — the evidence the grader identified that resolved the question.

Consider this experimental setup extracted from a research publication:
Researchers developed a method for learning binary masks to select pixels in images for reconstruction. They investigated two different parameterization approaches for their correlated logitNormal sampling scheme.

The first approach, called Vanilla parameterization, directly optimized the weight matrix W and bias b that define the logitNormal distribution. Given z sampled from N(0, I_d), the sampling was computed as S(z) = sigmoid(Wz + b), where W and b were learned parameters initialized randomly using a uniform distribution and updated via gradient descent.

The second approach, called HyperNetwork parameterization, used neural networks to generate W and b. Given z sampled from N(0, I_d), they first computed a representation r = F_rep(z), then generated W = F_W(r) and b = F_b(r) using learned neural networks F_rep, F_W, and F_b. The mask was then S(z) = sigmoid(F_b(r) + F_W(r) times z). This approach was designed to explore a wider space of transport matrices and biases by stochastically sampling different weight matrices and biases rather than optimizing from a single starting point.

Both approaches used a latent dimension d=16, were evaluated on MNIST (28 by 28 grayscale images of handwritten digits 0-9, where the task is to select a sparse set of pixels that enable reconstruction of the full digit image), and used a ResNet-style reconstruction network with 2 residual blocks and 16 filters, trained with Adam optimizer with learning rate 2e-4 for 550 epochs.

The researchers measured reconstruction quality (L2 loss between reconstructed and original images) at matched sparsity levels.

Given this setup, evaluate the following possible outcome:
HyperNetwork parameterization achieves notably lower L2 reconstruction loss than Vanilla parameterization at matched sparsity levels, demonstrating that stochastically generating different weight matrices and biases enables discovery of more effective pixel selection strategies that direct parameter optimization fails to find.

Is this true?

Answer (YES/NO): YES